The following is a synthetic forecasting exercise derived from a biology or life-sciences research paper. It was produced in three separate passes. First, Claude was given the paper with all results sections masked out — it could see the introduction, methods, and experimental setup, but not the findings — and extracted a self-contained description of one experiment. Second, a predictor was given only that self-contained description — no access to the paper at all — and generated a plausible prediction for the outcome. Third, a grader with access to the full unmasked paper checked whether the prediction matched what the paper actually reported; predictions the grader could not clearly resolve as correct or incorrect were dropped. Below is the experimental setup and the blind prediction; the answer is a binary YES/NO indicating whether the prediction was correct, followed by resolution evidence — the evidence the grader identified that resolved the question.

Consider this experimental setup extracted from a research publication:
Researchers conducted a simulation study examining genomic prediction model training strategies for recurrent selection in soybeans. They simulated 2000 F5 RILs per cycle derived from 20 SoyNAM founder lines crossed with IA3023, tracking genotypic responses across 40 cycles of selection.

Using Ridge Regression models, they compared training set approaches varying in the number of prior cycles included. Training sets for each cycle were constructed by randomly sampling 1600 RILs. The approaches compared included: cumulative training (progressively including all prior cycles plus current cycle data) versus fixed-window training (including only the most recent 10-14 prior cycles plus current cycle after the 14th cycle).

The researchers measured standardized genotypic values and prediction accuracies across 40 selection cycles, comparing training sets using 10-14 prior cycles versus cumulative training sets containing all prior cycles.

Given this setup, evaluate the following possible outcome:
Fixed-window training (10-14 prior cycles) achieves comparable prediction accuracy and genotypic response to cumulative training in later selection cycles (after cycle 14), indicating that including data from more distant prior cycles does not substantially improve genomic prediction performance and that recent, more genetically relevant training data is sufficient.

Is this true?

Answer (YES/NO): YES